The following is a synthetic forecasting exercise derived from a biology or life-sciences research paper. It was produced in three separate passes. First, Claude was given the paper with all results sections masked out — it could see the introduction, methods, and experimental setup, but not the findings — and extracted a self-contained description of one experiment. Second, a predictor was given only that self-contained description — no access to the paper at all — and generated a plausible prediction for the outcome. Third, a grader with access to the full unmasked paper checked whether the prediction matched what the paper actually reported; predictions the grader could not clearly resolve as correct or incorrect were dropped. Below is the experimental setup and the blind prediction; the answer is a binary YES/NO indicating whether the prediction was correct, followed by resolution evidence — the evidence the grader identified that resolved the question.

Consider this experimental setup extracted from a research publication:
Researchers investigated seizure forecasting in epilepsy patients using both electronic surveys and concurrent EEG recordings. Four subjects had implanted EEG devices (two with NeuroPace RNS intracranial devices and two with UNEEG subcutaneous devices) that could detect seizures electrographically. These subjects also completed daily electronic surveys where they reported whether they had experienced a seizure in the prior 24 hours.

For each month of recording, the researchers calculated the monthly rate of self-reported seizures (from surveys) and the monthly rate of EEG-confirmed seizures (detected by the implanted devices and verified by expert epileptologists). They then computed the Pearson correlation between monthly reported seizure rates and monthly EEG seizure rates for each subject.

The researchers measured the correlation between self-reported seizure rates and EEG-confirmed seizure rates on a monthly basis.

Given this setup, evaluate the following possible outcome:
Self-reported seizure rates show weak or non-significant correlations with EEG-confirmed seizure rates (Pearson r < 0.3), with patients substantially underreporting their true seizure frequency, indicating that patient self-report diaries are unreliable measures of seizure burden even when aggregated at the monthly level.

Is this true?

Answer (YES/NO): NO